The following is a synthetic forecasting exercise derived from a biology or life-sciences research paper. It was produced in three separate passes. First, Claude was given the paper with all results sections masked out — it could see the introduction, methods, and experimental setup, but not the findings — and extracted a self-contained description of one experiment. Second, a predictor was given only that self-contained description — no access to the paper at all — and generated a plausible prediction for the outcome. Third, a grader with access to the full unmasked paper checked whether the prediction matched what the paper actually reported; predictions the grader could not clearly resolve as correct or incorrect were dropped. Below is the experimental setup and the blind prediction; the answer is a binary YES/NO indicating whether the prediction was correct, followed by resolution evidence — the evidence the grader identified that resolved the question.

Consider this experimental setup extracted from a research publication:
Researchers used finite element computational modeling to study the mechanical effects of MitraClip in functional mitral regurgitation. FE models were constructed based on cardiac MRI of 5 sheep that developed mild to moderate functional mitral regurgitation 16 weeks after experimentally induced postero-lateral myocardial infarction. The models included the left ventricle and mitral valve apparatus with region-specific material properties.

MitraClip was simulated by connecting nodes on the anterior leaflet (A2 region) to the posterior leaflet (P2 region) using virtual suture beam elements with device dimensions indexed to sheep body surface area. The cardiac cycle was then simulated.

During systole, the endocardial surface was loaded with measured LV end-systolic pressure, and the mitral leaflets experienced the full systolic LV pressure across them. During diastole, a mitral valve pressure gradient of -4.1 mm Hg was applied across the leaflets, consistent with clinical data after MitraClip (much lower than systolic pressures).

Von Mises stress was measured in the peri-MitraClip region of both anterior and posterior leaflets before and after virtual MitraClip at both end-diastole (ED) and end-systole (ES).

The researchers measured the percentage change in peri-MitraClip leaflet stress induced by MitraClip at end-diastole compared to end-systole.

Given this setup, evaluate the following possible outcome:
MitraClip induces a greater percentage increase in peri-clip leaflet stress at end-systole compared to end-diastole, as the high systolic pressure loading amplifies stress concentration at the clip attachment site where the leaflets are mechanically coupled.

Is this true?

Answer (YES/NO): NO